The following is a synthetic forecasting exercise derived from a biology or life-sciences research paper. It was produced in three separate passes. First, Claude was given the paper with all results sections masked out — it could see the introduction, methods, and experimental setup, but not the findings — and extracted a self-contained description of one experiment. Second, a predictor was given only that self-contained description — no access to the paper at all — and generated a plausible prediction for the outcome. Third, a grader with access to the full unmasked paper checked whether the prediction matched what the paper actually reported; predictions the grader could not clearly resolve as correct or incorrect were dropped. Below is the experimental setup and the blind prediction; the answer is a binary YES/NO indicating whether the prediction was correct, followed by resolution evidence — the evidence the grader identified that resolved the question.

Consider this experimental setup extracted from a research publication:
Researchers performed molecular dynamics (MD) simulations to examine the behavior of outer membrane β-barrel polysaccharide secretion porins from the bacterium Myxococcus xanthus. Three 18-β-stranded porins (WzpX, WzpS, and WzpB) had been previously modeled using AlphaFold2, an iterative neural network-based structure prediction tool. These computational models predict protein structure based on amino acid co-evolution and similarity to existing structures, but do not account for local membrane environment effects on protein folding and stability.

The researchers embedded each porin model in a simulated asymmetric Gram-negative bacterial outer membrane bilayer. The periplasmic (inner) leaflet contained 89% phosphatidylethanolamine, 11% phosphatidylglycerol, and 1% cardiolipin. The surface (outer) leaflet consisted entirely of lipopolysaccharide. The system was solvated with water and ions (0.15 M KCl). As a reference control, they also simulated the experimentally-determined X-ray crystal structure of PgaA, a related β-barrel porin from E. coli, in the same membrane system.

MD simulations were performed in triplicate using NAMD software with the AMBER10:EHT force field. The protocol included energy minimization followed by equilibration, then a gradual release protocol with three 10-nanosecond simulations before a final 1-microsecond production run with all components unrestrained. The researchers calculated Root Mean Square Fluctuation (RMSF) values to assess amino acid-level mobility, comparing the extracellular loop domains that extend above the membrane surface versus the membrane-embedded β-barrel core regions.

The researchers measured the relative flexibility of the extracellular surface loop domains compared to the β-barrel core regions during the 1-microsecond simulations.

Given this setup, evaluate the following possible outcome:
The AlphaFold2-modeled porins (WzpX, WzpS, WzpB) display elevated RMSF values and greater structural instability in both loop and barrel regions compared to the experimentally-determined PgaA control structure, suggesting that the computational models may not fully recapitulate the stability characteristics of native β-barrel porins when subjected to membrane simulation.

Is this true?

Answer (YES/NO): NO